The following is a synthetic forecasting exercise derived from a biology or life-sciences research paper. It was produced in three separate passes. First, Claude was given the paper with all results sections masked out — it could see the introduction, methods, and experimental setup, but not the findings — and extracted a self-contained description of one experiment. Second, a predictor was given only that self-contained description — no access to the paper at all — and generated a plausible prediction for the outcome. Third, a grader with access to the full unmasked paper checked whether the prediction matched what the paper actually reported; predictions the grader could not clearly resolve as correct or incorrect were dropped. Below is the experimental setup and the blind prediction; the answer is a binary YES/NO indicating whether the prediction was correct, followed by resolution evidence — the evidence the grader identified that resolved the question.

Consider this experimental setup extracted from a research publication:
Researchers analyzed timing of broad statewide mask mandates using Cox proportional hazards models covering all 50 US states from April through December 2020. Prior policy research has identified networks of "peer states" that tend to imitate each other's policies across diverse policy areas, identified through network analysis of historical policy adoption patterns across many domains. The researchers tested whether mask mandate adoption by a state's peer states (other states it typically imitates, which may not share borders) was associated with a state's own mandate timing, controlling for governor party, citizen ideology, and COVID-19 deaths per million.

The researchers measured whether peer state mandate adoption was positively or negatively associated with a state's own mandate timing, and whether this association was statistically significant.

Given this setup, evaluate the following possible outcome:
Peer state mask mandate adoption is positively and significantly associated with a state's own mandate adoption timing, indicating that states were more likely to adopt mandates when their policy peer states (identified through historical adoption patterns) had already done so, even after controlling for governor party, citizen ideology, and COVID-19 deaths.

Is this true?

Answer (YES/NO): NO